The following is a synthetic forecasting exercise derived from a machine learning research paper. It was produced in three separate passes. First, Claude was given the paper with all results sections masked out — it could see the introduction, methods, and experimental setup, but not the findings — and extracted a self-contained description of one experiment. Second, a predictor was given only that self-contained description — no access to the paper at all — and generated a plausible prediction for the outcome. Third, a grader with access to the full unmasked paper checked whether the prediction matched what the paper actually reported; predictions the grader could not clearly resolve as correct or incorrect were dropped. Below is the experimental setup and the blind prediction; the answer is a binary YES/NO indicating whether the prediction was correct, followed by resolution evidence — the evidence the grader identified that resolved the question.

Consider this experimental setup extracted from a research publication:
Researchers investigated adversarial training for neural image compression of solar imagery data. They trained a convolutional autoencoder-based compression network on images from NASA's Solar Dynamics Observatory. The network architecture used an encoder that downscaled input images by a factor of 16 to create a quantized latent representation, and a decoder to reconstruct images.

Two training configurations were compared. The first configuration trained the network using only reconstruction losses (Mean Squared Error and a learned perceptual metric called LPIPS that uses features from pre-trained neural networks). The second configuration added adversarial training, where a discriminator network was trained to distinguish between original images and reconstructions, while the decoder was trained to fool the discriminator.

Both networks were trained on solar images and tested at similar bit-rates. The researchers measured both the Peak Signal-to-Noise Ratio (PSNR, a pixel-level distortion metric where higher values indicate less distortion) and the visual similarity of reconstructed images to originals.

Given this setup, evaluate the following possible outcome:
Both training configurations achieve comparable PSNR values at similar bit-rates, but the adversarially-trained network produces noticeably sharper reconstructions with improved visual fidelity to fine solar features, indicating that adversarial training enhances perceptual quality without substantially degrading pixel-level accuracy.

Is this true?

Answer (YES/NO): NO